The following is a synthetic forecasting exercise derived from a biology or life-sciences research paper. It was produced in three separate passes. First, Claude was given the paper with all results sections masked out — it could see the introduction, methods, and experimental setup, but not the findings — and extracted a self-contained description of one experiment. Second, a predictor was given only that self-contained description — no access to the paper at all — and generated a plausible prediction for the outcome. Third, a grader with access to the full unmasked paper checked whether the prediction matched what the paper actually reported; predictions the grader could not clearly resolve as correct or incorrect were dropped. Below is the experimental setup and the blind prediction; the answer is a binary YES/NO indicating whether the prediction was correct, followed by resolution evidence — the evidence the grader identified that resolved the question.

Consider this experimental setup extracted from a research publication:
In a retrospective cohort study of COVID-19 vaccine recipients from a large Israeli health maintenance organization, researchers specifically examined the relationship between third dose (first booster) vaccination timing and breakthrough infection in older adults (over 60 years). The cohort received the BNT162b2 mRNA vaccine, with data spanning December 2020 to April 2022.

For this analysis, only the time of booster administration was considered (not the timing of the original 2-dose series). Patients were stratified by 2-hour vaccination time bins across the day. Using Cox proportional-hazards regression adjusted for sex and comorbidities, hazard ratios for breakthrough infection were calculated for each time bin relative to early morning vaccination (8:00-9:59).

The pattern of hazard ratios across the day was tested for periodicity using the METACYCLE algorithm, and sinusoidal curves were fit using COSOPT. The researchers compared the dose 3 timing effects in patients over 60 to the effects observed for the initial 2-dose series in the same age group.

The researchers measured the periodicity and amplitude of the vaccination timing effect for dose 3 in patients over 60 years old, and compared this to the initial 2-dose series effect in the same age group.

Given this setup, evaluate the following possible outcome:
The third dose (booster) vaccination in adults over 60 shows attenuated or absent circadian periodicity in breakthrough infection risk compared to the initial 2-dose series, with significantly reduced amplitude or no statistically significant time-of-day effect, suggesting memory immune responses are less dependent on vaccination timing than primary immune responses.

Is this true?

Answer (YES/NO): NO